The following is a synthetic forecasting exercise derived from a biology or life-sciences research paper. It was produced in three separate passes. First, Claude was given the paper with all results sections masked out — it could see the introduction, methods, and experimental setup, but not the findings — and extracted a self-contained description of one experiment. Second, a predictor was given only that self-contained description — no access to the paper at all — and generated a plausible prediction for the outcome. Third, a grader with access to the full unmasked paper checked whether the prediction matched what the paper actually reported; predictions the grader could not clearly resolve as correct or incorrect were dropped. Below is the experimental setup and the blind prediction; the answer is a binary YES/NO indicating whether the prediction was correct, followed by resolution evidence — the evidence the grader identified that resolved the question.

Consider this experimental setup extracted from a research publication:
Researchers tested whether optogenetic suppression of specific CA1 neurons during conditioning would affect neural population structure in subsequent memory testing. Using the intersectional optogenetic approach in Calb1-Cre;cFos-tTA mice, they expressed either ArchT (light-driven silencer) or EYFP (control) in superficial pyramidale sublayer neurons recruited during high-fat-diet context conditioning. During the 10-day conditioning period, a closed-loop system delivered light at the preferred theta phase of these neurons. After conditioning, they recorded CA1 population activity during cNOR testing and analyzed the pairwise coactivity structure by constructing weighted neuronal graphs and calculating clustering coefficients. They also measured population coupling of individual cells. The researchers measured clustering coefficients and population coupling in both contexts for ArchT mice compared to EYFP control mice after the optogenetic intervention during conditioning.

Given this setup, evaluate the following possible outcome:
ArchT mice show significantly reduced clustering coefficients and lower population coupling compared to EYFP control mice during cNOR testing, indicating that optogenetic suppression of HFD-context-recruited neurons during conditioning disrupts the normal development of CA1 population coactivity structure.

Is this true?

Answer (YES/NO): NO